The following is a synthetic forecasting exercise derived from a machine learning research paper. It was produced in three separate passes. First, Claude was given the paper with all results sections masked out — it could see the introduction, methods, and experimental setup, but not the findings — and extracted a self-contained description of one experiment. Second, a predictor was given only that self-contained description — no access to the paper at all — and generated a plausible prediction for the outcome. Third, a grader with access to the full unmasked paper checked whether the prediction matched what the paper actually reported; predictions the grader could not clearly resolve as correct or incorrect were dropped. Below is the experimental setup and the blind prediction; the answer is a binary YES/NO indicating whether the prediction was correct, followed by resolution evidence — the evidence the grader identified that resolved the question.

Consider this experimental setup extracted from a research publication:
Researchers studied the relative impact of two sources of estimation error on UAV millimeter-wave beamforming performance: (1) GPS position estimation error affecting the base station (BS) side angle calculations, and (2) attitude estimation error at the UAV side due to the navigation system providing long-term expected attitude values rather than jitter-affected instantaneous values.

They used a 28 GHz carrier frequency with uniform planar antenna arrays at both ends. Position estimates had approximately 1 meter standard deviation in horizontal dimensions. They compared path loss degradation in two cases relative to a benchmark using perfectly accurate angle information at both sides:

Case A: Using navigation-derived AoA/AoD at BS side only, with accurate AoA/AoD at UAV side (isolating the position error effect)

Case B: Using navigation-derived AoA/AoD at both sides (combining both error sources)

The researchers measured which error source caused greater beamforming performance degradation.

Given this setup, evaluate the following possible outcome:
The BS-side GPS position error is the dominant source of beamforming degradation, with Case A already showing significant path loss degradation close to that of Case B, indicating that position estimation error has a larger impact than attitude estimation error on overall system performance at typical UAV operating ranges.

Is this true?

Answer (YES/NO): NO